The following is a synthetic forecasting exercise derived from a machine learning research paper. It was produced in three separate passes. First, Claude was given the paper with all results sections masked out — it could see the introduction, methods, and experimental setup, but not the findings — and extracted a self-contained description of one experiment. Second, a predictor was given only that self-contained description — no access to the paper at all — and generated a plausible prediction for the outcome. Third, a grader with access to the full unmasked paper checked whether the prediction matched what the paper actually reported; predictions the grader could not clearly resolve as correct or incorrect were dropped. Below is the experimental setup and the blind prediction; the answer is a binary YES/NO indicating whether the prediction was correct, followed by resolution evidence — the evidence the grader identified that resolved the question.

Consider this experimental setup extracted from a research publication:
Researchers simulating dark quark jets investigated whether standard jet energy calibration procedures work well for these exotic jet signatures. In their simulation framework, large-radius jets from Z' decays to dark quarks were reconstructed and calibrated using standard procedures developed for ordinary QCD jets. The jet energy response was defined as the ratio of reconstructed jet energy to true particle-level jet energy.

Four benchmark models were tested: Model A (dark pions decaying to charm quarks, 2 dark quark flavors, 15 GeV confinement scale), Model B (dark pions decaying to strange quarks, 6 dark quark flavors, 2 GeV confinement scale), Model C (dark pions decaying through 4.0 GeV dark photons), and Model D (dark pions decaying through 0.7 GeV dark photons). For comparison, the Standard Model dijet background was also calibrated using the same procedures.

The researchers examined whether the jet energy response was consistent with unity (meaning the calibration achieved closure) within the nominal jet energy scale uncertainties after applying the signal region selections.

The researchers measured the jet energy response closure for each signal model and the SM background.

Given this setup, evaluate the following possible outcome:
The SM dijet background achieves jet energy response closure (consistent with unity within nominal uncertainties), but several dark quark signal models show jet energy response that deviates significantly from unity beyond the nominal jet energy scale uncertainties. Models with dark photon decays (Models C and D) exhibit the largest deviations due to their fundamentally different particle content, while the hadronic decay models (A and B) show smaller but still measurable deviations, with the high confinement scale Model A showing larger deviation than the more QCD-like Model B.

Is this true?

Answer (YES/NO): NO